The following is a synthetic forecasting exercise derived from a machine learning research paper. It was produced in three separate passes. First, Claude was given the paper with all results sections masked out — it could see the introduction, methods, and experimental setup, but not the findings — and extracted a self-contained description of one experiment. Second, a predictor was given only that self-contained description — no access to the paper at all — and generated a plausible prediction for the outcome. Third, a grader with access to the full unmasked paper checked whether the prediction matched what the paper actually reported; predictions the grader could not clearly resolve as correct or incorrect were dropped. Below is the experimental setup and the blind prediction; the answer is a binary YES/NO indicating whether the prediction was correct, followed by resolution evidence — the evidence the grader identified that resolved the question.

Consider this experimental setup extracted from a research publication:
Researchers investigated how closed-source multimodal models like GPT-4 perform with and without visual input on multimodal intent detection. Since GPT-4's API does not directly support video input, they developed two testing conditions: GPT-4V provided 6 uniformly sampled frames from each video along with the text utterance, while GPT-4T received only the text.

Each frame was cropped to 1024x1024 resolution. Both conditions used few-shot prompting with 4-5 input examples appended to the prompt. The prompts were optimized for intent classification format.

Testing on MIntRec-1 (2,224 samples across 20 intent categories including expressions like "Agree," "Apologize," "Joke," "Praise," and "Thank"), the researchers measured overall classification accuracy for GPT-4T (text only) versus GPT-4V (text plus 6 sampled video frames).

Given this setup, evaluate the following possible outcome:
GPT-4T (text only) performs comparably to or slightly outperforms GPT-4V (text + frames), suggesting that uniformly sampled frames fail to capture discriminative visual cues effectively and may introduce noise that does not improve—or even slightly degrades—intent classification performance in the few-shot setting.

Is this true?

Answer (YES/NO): YES